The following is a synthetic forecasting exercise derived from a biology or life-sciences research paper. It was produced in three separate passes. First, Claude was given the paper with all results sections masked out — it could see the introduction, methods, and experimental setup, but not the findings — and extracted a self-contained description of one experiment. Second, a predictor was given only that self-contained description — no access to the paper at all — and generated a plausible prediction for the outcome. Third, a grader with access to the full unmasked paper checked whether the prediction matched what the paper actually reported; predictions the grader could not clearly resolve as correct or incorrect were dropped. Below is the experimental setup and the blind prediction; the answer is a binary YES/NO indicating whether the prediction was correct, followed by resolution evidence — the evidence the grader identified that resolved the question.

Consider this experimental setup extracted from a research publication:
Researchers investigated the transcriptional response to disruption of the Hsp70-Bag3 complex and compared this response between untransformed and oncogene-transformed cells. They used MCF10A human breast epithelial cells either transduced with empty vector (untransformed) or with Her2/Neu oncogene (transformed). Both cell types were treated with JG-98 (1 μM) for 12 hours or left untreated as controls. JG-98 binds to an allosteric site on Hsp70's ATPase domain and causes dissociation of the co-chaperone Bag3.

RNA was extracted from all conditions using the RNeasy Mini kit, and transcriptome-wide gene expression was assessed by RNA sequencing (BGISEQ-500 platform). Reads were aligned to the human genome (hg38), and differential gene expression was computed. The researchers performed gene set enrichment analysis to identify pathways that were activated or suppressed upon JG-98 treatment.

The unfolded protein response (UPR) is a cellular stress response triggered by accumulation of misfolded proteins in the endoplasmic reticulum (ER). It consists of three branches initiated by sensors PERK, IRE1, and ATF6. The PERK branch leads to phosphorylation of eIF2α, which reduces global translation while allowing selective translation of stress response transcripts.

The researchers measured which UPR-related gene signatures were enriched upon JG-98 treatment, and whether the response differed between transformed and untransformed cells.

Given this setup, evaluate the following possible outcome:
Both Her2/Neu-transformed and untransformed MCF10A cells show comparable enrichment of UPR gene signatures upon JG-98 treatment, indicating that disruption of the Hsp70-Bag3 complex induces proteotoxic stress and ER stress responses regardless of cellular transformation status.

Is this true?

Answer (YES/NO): NO